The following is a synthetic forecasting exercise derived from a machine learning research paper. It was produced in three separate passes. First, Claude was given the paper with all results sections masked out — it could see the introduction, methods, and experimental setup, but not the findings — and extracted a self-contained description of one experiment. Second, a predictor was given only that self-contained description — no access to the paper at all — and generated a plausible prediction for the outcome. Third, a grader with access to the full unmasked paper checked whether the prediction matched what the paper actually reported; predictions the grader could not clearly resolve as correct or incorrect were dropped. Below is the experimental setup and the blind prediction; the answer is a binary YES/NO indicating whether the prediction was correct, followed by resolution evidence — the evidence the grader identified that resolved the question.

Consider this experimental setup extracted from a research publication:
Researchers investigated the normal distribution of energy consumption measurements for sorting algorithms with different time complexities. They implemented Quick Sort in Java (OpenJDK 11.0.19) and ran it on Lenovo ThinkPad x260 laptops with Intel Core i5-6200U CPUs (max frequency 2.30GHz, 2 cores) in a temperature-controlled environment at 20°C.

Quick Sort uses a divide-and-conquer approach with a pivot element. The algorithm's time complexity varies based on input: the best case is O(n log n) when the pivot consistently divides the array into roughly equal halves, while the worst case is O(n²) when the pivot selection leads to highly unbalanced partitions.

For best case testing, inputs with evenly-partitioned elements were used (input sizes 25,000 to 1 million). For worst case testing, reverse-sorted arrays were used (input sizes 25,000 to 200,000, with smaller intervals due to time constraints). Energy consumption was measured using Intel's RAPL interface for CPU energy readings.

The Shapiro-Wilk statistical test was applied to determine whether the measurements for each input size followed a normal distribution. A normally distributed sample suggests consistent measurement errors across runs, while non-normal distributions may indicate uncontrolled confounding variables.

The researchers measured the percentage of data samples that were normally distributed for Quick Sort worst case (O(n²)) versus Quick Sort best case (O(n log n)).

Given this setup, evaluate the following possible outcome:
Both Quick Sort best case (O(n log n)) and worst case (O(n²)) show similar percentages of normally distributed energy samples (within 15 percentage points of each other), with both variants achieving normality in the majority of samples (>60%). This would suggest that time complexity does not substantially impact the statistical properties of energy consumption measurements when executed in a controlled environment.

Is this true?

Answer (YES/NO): NO